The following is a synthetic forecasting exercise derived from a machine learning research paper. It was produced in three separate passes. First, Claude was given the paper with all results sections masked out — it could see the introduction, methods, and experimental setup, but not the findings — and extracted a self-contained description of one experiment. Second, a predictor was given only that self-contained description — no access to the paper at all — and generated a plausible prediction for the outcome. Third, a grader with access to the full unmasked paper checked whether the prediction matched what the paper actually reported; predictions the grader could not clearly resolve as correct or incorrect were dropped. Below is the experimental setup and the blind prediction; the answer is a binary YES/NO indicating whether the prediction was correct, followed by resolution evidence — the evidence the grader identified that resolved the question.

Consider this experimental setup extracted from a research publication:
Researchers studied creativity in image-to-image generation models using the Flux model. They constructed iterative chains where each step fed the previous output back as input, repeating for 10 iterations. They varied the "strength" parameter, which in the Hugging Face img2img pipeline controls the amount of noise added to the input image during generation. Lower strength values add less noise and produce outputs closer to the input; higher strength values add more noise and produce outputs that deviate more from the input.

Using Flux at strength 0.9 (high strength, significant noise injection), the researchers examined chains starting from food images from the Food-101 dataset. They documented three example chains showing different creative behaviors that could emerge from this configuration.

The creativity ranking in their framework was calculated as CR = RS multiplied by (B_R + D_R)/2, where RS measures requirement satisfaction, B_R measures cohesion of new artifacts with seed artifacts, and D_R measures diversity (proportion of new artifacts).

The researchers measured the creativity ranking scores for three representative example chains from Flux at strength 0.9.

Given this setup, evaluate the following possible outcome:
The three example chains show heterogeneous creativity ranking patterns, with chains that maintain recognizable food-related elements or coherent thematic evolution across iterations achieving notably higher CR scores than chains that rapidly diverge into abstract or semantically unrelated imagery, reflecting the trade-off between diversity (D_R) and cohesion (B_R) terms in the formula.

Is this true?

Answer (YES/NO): YES